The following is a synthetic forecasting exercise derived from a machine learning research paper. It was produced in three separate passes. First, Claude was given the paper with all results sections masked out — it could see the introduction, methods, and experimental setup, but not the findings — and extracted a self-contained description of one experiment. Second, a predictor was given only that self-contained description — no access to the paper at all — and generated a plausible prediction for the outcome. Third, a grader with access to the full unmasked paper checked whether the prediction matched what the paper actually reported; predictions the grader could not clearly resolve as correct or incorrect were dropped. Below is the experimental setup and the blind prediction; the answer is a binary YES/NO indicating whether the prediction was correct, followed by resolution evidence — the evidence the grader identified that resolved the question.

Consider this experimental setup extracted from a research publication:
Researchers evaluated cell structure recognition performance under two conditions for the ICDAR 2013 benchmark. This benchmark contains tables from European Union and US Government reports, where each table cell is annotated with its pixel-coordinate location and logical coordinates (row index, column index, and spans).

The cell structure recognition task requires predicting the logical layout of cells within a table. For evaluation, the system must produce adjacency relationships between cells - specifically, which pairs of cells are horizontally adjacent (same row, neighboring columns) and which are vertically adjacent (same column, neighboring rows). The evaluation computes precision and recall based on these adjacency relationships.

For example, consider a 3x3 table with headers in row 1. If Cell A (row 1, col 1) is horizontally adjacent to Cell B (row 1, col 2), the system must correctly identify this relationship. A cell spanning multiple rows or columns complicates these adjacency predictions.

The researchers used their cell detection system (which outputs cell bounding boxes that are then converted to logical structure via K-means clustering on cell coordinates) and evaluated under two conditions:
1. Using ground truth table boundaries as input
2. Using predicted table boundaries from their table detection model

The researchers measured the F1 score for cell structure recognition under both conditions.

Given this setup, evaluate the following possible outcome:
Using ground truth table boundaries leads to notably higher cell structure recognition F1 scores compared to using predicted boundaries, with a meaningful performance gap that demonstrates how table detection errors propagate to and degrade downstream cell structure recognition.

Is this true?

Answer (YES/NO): NO